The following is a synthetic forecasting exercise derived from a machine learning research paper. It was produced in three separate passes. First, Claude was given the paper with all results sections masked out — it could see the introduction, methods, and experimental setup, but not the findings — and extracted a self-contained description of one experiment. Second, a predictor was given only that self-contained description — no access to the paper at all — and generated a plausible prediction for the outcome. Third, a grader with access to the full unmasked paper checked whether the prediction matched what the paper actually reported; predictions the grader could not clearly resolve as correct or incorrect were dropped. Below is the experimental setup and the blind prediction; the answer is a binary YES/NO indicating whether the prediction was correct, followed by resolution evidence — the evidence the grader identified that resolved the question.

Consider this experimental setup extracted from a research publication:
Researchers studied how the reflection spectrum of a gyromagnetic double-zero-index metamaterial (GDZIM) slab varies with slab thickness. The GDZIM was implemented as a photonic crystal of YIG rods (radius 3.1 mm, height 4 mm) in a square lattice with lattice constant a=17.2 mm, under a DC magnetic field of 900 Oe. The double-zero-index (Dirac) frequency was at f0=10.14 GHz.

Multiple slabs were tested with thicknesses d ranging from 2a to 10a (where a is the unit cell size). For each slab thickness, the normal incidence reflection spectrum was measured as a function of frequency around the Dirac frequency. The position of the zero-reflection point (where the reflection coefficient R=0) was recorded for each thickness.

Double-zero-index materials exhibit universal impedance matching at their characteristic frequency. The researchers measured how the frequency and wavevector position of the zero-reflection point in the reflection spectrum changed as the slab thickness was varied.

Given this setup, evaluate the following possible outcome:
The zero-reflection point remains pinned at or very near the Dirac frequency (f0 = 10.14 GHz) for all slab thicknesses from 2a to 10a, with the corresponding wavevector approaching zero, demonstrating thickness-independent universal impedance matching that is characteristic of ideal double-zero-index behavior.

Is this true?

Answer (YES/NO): YES